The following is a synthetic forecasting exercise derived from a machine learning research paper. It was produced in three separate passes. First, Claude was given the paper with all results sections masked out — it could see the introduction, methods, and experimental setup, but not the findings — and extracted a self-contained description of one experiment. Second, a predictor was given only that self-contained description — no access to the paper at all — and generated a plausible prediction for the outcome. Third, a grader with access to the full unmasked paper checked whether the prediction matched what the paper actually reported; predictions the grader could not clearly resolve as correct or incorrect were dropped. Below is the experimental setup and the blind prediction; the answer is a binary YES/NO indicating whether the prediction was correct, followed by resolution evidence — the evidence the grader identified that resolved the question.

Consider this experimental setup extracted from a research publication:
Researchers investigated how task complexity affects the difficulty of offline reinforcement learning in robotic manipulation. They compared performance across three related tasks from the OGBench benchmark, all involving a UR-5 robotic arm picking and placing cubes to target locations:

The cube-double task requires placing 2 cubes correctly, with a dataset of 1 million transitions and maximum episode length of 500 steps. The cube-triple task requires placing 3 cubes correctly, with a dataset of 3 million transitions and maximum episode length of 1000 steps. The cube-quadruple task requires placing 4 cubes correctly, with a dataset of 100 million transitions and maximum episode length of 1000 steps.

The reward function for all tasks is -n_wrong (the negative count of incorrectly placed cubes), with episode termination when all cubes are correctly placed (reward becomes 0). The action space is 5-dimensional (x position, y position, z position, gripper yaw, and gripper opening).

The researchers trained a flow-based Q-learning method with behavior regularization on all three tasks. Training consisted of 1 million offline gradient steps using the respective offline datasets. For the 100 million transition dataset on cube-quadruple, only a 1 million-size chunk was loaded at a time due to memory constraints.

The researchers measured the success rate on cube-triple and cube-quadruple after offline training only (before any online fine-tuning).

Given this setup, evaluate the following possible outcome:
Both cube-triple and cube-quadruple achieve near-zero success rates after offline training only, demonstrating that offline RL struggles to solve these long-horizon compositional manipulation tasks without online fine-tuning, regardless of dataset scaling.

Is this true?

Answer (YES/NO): YES